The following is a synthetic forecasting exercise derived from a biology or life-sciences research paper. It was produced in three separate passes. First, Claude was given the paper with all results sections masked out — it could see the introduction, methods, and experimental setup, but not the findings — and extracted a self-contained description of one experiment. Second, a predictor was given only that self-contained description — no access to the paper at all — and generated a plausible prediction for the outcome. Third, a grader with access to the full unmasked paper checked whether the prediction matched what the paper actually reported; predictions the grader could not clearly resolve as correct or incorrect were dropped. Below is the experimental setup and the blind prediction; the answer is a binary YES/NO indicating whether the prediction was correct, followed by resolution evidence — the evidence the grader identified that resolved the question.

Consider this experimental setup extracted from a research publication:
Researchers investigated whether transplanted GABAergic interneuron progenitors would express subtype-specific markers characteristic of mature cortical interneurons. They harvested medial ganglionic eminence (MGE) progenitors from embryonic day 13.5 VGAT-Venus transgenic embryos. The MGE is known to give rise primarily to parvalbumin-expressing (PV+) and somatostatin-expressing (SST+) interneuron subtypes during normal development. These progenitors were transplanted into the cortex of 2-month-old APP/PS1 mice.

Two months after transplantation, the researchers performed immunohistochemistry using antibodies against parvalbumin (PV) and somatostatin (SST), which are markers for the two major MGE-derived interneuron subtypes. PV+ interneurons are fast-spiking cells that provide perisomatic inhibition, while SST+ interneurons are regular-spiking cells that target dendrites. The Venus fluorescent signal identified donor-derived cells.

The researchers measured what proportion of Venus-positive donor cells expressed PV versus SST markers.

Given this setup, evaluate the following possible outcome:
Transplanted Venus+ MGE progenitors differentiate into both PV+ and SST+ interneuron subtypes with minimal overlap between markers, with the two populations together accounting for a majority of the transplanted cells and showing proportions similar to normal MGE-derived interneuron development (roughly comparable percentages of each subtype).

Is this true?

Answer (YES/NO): NO